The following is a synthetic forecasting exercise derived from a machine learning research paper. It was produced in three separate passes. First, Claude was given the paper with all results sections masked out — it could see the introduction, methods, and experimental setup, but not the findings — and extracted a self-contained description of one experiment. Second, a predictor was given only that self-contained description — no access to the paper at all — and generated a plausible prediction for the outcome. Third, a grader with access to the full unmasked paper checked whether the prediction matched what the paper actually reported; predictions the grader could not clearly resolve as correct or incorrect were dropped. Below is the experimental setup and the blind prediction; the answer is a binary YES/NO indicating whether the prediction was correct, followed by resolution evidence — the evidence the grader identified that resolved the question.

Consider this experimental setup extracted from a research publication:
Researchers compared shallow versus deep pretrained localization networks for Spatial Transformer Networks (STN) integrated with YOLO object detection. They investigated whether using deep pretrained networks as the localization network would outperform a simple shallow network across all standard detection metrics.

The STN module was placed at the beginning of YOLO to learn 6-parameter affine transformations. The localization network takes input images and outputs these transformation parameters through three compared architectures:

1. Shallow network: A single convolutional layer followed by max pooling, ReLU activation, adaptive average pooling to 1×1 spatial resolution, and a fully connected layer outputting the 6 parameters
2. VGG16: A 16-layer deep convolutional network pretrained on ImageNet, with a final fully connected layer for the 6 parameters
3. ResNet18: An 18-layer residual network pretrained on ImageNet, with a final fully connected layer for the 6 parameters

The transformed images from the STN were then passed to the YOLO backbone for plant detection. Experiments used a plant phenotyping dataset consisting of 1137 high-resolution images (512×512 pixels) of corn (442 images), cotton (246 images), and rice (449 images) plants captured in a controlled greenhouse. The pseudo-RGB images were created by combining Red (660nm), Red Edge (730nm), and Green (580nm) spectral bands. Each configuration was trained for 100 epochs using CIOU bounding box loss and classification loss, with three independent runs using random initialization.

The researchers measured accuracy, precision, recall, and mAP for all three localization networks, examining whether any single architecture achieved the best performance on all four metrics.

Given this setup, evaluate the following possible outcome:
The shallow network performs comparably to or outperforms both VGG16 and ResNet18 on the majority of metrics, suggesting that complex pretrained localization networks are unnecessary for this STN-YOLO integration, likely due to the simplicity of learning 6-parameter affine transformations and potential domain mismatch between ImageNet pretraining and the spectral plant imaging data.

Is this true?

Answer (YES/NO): NO